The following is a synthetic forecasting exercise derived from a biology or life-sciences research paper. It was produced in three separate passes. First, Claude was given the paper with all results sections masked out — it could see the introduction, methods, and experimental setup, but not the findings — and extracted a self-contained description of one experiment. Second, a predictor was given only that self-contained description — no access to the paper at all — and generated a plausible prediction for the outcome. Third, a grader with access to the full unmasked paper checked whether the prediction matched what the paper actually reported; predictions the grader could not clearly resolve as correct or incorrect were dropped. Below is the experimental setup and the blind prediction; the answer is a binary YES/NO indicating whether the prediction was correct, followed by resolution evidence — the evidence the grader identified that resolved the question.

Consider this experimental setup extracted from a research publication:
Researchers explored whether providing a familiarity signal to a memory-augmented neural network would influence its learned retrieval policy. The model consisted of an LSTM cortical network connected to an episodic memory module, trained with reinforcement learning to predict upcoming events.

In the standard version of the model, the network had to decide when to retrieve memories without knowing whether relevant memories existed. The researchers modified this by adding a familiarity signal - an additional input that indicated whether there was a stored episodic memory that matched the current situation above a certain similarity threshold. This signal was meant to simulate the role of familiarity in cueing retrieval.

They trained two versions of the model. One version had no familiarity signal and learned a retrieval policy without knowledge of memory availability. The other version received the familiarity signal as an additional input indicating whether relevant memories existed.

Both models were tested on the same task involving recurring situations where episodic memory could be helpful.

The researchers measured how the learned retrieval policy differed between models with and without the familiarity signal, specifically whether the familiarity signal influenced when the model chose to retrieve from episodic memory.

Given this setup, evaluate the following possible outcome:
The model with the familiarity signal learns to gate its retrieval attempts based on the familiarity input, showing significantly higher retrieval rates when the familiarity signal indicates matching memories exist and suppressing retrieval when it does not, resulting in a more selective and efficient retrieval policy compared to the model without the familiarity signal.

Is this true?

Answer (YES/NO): YES